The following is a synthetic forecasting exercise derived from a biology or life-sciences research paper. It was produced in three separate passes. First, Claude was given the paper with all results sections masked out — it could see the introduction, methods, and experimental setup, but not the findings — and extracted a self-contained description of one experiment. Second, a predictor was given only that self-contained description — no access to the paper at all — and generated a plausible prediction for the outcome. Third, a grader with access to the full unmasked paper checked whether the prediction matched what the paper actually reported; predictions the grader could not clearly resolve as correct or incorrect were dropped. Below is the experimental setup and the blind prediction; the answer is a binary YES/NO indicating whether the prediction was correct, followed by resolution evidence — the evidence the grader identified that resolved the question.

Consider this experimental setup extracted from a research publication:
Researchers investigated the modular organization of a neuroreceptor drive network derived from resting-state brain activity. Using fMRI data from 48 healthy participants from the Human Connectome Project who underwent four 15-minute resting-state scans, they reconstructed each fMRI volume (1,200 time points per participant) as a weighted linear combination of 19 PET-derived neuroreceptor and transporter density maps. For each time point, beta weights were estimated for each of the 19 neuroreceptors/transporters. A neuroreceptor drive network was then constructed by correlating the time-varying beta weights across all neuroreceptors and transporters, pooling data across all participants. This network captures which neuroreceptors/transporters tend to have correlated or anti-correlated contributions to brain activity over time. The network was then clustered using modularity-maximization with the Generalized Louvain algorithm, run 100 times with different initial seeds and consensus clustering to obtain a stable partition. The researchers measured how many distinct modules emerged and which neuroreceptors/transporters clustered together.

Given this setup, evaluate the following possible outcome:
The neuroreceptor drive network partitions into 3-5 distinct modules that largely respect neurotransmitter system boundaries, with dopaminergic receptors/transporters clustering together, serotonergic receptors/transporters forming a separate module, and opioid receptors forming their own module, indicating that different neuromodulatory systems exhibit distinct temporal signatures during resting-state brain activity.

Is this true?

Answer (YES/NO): NO